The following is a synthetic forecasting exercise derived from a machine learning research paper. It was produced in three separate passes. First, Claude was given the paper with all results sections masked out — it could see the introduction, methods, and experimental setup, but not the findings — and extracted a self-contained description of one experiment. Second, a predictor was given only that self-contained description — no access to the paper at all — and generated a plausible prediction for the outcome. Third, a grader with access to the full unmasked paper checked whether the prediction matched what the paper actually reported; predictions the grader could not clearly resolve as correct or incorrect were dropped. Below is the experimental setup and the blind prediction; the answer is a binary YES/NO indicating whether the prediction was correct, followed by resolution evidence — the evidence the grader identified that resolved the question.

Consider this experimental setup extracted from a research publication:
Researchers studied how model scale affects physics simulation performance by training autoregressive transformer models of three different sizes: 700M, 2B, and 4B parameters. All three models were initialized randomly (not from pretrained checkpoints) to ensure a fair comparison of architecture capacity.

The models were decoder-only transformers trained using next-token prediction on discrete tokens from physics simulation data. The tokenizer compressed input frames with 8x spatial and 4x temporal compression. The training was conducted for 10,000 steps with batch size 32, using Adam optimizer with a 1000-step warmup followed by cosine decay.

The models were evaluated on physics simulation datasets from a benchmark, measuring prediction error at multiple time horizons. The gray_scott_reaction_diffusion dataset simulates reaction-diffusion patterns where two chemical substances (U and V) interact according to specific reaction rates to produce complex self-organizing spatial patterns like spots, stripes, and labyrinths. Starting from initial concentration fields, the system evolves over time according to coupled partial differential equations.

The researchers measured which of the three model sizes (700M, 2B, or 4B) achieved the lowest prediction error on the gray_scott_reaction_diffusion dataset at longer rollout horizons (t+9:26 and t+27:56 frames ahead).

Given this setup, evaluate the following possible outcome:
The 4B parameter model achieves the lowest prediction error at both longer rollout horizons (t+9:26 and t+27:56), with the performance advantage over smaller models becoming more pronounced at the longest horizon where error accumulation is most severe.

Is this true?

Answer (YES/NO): NO